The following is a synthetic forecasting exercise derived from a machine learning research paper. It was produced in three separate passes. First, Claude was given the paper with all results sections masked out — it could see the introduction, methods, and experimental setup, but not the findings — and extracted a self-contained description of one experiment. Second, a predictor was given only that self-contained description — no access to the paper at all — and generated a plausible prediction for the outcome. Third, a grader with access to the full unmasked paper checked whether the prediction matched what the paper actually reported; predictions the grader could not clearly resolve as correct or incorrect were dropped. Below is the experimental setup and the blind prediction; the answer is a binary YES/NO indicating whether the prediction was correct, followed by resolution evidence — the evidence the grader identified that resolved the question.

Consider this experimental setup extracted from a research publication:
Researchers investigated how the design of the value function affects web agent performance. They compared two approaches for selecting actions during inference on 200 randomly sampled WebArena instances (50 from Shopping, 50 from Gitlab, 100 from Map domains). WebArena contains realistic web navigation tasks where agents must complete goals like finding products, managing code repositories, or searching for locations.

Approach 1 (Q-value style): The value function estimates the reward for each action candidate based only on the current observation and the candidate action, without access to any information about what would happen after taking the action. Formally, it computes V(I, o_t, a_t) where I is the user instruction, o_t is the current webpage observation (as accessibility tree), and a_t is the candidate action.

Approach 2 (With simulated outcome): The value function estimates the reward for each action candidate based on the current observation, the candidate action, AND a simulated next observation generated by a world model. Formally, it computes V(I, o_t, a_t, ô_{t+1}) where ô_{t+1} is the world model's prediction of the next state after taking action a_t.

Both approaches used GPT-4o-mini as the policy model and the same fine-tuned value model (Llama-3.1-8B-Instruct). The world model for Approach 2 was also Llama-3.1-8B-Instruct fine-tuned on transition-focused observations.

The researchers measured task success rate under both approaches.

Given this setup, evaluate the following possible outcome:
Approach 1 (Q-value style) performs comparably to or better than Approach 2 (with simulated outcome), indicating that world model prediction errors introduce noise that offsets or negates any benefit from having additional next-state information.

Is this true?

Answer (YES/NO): NO